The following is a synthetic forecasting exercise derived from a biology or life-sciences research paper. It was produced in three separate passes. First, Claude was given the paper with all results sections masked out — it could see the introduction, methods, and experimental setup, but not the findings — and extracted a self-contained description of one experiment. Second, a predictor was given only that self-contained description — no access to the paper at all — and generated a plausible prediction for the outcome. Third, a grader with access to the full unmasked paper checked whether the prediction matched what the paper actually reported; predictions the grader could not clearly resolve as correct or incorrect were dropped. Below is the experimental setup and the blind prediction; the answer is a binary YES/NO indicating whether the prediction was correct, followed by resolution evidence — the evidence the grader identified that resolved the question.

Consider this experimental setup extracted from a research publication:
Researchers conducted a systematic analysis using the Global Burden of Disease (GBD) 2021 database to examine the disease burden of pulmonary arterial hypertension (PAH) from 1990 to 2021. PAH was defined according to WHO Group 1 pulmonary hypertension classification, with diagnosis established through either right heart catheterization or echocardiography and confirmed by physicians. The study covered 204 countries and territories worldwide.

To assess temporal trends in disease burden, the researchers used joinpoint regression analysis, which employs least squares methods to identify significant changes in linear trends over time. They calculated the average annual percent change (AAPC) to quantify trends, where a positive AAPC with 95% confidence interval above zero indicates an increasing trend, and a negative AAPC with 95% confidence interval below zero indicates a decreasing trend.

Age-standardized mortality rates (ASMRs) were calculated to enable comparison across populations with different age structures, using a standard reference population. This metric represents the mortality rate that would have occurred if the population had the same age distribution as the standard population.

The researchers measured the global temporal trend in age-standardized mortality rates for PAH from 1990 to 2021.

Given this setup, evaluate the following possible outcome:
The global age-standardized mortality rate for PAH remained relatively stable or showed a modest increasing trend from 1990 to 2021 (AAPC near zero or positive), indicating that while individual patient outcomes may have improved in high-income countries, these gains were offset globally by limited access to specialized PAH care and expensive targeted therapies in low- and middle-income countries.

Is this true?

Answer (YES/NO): NO